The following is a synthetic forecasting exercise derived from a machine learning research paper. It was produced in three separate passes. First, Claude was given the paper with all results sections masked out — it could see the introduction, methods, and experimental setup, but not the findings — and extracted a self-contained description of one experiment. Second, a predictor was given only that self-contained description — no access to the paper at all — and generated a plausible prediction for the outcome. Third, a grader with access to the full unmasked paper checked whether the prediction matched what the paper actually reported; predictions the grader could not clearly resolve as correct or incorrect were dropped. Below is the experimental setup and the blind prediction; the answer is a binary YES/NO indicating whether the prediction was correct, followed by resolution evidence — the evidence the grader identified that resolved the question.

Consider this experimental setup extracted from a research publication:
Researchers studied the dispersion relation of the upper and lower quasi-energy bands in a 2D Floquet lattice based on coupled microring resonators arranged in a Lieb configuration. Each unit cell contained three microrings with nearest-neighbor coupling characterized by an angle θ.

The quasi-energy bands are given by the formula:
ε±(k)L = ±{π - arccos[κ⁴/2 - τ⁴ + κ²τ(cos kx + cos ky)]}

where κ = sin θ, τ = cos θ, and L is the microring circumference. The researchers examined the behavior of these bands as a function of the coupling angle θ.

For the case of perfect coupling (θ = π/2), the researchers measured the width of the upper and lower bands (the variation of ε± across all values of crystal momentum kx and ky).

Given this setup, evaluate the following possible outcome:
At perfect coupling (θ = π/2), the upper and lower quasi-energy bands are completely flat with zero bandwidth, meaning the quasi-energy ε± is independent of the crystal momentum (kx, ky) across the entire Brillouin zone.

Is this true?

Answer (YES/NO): YES